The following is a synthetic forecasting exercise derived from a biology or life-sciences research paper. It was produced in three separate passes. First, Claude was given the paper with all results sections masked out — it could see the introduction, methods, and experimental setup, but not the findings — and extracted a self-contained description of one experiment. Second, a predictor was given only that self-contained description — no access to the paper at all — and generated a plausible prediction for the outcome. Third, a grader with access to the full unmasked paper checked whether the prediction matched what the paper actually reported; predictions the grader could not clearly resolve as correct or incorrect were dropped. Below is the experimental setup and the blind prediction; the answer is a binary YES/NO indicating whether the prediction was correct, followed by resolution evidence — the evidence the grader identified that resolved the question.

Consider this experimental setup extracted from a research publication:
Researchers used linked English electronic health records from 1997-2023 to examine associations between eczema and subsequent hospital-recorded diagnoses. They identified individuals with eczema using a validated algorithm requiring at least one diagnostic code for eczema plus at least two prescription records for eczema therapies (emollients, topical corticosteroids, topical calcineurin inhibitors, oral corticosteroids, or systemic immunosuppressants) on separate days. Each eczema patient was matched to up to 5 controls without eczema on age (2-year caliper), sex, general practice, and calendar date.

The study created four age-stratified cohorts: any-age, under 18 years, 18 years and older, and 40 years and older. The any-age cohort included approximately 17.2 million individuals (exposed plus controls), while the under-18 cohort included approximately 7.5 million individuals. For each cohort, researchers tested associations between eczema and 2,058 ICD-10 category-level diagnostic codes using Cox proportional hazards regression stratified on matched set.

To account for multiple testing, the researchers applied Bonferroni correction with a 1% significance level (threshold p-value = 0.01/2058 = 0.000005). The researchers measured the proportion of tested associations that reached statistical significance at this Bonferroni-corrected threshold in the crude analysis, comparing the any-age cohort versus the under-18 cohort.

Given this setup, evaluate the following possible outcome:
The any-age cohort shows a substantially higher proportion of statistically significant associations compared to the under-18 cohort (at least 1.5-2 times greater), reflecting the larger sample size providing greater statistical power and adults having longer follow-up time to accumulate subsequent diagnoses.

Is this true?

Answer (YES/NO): YES